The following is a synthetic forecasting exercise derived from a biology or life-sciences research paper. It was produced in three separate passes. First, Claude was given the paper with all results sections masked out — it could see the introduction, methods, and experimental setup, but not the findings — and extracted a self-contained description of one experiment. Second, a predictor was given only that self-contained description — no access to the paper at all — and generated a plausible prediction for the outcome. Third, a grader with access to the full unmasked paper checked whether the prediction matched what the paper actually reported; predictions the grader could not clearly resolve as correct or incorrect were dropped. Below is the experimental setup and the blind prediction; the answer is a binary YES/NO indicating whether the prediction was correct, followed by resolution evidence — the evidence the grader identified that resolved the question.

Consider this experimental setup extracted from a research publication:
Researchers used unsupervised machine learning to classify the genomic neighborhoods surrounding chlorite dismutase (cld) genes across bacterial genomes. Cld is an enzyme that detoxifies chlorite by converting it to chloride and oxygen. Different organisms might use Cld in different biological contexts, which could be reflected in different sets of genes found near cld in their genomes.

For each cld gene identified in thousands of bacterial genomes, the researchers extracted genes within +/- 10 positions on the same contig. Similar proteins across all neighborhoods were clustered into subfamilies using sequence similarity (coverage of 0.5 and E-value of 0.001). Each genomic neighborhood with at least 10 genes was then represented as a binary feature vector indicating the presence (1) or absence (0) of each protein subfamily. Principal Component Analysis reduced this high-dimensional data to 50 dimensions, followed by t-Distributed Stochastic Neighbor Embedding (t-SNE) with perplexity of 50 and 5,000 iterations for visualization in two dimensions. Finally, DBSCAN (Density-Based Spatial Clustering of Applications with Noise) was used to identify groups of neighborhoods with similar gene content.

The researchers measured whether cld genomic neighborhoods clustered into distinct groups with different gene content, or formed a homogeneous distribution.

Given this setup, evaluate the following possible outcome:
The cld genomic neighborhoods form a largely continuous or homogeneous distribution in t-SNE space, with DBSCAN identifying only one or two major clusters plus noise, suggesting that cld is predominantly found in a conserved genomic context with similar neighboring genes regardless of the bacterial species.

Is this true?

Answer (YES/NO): NO